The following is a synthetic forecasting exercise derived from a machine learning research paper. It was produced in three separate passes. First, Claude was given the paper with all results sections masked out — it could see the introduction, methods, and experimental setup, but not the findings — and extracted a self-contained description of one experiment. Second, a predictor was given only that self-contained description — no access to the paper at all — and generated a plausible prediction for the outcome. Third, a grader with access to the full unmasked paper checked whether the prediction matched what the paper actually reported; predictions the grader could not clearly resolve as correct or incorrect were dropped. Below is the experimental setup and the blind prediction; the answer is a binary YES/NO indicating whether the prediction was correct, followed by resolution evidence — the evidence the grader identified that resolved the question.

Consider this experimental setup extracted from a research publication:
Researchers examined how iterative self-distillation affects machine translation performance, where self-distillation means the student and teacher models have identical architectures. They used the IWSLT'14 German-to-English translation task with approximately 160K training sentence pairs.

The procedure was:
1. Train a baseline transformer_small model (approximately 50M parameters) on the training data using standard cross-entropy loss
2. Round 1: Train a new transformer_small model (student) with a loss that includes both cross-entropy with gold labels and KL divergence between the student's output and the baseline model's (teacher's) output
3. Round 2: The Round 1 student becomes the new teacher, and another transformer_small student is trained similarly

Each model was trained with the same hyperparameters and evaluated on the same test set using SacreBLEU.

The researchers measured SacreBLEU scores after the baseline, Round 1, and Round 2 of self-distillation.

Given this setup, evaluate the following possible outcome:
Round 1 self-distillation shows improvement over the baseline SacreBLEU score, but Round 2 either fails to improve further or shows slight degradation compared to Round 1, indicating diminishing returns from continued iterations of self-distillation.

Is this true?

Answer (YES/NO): NO